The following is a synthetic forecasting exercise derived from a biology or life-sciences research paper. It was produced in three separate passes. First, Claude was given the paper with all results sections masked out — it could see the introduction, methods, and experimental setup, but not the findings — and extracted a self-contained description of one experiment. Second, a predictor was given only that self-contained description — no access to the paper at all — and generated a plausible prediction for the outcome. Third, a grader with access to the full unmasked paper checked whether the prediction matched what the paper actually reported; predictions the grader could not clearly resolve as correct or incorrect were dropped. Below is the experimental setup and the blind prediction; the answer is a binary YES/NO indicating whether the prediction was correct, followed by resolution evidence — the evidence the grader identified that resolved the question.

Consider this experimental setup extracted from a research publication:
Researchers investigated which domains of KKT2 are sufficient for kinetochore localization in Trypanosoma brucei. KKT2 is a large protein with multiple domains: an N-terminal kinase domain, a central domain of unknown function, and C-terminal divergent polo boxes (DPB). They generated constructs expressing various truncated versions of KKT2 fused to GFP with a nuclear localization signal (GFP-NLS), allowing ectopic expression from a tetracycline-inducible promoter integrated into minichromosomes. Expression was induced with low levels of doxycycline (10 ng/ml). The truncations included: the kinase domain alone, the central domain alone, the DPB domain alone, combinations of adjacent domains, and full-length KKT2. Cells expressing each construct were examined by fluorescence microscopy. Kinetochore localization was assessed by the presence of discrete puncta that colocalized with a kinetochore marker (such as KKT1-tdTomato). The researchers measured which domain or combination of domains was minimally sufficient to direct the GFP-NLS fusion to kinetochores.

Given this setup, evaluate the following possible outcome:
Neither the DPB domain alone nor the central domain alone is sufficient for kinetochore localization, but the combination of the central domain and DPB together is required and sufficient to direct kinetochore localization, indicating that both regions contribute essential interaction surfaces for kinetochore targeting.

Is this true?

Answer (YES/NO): NO